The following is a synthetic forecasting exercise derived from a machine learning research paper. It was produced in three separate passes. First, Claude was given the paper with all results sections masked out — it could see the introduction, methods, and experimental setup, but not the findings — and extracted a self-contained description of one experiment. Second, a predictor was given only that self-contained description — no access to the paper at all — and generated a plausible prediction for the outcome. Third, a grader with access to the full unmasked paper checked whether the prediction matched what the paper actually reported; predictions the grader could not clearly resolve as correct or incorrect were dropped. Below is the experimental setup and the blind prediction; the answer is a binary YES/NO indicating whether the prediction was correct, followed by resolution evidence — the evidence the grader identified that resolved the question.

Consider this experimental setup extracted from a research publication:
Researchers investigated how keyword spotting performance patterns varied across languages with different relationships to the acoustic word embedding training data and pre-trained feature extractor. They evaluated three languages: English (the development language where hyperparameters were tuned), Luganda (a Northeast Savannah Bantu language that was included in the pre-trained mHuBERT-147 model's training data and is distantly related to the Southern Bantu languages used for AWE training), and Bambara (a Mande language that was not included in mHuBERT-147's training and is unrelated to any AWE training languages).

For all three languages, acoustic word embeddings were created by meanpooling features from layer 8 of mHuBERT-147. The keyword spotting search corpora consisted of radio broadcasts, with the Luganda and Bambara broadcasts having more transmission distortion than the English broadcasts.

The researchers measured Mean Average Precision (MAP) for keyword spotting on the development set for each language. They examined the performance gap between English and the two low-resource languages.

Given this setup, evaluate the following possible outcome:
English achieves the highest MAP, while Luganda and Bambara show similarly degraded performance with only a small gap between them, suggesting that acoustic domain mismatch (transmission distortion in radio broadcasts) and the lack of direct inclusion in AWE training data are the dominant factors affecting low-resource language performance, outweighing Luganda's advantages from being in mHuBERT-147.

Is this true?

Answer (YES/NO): NO